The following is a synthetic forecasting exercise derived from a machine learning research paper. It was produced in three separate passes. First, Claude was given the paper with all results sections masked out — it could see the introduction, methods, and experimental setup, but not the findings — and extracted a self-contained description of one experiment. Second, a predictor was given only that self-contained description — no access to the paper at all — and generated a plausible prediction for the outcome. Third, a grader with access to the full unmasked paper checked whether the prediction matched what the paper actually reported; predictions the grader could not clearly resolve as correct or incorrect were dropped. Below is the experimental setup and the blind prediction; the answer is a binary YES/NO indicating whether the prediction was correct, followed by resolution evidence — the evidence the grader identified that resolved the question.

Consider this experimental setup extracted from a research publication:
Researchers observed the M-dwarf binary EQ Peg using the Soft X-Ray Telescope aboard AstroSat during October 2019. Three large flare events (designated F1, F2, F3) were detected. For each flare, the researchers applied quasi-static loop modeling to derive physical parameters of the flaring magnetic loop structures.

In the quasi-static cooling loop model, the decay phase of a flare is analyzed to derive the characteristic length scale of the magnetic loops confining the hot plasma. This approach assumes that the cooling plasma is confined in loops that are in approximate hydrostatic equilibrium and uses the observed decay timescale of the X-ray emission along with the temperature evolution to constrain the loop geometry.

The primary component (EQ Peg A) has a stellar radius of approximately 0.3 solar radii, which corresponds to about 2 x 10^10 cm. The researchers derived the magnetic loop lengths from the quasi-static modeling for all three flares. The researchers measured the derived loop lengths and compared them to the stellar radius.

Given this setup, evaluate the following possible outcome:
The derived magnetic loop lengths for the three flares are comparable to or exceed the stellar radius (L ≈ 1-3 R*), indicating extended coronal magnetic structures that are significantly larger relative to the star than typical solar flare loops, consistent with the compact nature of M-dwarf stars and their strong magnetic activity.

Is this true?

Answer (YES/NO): NO